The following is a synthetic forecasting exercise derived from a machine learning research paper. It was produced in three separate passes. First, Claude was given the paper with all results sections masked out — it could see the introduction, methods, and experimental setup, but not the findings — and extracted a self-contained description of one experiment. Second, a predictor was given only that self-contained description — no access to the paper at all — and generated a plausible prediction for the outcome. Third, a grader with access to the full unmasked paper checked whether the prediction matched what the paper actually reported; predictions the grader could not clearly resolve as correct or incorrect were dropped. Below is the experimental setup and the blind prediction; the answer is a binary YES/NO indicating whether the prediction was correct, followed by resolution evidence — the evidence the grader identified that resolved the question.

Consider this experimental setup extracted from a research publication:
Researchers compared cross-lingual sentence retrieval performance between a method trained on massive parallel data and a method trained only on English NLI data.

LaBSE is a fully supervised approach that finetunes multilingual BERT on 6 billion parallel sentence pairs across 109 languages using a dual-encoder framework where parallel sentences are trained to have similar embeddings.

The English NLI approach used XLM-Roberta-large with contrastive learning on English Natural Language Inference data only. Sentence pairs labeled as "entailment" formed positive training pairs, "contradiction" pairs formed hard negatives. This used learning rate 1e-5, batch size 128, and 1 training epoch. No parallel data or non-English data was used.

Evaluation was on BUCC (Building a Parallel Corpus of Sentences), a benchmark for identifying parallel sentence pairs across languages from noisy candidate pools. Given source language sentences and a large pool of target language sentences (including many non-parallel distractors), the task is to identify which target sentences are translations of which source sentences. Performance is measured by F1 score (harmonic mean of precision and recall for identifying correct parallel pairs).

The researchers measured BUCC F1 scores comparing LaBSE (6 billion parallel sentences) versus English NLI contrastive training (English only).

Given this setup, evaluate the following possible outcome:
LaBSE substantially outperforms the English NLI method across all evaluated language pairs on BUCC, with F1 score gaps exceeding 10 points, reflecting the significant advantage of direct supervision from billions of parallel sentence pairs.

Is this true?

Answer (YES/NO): NO